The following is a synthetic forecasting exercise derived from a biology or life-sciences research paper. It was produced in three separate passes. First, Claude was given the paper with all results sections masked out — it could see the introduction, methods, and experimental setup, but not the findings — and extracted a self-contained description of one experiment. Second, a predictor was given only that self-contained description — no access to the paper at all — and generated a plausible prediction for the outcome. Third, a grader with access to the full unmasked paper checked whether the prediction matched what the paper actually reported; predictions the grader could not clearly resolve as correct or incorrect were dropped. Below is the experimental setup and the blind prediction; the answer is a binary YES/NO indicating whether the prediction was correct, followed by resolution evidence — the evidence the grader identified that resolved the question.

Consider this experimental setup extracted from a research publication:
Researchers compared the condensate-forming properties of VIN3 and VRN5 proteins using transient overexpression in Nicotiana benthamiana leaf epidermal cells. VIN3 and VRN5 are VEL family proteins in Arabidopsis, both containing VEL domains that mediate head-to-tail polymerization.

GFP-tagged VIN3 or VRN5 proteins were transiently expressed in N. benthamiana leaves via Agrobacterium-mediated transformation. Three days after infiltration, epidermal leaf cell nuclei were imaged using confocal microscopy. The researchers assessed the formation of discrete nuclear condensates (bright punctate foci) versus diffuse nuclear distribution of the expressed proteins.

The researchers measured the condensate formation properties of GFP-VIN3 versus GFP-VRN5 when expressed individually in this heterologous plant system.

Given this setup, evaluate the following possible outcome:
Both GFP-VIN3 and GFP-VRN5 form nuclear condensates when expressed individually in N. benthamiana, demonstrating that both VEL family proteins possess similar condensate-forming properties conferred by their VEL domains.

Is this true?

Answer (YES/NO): NO